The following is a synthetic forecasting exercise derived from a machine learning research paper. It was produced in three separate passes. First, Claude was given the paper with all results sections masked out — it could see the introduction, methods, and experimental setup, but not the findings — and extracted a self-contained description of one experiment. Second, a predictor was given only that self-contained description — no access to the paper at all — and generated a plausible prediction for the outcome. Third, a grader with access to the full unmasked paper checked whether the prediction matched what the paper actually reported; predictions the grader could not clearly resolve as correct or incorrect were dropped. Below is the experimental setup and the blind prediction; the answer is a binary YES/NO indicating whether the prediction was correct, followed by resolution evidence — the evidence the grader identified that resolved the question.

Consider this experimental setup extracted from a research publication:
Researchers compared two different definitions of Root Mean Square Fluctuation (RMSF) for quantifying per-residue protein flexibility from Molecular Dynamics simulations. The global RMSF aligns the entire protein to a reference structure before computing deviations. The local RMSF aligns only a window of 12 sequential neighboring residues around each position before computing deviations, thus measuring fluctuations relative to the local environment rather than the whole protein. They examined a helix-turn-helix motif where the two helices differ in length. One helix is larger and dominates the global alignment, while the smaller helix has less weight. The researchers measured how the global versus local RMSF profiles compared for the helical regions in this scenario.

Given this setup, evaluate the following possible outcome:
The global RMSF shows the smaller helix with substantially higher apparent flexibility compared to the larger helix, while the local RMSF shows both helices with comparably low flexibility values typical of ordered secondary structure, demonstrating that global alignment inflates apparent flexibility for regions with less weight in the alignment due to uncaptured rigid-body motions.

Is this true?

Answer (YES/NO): YES